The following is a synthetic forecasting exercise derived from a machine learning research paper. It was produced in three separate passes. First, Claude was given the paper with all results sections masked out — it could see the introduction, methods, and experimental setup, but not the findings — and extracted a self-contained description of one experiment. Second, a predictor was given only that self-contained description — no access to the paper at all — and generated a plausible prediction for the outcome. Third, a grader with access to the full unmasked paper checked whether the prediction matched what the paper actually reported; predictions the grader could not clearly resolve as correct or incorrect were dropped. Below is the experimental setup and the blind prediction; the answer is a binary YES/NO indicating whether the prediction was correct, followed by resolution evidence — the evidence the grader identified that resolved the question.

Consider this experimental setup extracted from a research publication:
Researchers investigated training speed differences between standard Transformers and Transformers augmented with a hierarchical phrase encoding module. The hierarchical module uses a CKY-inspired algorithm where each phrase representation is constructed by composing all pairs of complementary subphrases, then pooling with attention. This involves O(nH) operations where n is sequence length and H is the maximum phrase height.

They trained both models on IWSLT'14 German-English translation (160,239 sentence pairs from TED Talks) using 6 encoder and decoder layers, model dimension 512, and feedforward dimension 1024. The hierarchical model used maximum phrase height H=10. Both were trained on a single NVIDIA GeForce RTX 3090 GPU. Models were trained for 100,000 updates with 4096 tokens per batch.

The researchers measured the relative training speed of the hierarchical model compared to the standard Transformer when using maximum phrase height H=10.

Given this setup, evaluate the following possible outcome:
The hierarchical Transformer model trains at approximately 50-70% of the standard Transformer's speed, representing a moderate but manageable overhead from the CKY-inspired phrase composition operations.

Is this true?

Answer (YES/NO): YES